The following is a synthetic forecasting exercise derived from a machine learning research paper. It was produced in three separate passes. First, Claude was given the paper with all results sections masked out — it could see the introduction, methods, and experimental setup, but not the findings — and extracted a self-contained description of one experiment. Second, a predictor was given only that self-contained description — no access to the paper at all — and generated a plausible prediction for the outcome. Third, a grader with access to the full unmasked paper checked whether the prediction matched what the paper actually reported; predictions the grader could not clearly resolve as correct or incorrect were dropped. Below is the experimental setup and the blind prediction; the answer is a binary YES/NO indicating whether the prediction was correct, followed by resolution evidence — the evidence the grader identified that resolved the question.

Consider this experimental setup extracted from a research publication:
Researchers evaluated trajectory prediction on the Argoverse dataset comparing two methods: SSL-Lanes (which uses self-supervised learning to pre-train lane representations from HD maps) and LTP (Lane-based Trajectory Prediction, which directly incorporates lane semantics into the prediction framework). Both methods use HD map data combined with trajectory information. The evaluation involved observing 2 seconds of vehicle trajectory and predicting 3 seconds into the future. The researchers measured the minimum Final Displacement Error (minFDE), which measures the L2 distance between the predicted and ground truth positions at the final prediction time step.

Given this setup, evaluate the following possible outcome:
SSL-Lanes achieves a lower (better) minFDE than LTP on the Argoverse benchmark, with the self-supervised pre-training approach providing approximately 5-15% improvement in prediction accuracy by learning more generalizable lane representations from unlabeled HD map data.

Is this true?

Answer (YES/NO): NO